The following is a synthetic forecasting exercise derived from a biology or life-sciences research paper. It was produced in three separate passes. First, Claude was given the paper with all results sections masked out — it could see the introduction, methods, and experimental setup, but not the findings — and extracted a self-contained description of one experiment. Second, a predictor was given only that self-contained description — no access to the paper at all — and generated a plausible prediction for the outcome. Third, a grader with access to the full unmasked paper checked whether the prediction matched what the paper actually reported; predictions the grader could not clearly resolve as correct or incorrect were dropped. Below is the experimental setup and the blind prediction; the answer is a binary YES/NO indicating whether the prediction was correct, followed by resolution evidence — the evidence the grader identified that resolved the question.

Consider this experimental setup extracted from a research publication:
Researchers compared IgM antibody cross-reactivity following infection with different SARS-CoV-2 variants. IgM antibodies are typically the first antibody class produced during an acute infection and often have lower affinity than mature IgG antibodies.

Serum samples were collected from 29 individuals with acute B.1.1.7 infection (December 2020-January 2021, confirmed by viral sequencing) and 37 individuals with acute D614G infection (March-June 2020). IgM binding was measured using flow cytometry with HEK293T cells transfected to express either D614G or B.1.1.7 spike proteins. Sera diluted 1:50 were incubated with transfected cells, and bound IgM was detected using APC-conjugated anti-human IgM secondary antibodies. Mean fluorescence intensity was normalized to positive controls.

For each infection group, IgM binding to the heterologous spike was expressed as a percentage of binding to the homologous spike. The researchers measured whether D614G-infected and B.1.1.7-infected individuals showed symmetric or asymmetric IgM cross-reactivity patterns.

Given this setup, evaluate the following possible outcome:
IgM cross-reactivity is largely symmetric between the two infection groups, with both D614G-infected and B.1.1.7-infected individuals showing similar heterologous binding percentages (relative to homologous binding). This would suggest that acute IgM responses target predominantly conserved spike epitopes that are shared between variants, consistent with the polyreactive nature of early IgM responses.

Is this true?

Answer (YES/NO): NO